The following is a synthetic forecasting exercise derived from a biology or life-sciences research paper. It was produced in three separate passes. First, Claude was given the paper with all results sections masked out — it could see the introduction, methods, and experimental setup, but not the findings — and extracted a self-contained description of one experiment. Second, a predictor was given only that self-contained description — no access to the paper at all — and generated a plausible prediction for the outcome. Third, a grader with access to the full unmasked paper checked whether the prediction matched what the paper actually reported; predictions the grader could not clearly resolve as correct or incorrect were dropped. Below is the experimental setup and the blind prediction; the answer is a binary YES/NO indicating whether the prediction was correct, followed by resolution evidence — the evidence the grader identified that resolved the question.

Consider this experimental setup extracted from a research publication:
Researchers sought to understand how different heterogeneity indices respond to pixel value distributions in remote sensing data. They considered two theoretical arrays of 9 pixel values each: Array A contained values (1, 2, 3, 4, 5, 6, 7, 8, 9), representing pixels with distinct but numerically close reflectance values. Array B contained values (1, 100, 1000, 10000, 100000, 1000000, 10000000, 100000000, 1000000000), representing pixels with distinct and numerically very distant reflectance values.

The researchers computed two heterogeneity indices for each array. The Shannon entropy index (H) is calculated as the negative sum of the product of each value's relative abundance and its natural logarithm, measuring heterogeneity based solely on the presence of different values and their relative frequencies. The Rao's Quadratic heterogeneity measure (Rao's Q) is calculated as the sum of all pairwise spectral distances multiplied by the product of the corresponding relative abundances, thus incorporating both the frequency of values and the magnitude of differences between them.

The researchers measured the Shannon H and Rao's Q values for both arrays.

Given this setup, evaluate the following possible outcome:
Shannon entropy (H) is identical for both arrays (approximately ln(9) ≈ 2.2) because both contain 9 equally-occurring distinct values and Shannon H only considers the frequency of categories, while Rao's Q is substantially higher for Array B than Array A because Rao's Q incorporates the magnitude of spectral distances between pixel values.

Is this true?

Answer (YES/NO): YES